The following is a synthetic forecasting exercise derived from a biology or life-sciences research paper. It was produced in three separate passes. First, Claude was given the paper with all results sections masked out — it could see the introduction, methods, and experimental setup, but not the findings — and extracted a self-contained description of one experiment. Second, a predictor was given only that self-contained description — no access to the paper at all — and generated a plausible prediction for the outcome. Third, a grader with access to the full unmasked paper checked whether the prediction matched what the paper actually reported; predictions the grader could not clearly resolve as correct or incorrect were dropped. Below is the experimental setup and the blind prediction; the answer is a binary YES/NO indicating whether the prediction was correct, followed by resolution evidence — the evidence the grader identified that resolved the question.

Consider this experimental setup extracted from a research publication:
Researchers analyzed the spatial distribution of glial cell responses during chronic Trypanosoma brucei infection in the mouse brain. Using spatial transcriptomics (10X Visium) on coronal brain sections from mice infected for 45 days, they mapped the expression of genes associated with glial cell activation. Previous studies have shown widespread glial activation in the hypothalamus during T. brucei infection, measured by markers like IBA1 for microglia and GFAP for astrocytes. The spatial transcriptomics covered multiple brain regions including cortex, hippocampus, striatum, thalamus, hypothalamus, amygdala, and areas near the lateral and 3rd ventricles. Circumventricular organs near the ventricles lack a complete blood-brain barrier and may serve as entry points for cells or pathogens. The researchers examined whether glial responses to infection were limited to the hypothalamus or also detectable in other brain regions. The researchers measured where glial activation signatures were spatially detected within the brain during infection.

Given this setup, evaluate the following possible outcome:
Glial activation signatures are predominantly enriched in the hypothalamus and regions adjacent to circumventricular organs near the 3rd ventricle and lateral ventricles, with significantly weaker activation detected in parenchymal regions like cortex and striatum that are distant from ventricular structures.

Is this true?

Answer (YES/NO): YES